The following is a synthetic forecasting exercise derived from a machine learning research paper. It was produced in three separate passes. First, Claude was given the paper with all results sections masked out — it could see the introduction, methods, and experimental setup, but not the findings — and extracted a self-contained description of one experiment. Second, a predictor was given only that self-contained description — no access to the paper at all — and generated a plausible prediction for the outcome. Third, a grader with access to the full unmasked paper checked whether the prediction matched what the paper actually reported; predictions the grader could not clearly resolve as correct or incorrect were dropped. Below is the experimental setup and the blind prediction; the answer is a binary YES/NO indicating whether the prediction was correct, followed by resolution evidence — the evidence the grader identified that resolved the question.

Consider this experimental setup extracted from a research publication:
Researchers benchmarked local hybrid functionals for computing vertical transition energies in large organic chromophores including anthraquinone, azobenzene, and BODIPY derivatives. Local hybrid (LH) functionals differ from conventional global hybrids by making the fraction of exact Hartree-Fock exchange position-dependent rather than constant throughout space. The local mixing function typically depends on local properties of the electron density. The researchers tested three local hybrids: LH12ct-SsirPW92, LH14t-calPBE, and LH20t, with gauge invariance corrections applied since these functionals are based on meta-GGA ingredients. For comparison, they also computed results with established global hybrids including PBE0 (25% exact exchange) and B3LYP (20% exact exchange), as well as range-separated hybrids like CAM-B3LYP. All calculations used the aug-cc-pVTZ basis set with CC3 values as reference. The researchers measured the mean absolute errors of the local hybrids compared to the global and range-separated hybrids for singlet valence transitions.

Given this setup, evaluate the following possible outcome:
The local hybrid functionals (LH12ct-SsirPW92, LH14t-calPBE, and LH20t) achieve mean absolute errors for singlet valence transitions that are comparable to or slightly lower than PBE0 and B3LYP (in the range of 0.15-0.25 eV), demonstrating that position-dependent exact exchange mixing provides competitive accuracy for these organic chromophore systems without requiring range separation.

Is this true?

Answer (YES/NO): NO